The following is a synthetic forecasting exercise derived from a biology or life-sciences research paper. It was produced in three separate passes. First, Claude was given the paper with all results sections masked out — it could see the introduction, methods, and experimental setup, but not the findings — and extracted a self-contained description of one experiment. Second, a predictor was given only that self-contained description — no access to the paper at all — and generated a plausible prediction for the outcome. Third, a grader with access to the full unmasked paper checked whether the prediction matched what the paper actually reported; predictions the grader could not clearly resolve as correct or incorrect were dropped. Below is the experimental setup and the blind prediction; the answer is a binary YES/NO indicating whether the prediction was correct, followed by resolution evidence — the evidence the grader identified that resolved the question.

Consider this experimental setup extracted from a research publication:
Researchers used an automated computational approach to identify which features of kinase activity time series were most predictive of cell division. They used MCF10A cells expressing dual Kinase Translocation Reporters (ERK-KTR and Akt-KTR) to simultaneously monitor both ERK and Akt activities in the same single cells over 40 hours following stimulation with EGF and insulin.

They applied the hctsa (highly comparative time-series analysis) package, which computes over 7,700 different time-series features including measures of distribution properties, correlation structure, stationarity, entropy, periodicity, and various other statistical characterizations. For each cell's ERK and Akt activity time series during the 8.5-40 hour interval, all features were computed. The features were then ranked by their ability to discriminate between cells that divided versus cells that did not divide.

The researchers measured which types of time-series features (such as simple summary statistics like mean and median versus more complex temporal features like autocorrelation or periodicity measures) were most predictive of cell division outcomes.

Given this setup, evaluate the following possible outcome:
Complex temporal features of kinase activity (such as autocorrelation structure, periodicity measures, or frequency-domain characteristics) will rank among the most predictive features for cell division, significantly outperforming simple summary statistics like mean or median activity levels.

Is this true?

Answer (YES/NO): NO